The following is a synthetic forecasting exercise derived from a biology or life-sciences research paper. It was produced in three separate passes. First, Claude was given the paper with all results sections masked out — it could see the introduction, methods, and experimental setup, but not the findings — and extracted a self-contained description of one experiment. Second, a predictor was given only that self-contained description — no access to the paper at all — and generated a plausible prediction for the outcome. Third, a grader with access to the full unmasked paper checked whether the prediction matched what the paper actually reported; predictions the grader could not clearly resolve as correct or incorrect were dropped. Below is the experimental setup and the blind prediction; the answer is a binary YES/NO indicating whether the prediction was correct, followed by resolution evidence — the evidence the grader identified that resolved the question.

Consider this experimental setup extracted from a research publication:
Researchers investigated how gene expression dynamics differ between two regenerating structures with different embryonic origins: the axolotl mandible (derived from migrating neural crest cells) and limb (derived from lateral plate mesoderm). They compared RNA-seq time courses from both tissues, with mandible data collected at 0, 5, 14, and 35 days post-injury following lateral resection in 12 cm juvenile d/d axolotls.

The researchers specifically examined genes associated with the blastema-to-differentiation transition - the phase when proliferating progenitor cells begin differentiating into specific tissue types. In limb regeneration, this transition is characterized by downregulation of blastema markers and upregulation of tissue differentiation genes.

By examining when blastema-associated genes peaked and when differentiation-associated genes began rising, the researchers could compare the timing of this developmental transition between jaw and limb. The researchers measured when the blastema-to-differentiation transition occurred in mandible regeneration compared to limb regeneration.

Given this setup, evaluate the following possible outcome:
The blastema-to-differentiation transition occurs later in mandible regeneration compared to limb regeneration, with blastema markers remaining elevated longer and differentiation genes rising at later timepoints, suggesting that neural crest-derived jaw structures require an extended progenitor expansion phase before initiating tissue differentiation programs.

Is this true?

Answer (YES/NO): YES